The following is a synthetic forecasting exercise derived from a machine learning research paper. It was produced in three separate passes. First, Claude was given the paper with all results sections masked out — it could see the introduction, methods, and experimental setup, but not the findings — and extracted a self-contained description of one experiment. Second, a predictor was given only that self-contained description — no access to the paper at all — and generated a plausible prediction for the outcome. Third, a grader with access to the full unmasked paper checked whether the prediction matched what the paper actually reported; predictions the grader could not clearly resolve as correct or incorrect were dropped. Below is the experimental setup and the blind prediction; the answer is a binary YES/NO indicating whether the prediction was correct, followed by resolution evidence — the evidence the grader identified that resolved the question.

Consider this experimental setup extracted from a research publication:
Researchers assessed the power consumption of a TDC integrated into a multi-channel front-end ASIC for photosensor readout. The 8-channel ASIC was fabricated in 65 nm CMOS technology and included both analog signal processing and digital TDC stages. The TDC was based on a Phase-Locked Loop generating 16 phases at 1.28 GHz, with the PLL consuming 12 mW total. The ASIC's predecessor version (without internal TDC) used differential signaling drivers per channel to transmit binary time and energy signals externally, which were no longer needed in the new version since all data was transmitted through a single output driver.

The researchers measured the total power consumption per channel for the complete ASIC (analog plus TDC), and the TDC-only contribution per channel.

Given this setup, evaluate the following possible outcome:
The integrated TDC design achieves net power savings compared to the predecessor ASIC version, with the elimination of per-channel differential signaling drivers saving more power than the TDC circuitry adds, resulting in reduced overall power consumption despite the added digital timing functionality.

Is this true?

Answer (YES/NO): NO